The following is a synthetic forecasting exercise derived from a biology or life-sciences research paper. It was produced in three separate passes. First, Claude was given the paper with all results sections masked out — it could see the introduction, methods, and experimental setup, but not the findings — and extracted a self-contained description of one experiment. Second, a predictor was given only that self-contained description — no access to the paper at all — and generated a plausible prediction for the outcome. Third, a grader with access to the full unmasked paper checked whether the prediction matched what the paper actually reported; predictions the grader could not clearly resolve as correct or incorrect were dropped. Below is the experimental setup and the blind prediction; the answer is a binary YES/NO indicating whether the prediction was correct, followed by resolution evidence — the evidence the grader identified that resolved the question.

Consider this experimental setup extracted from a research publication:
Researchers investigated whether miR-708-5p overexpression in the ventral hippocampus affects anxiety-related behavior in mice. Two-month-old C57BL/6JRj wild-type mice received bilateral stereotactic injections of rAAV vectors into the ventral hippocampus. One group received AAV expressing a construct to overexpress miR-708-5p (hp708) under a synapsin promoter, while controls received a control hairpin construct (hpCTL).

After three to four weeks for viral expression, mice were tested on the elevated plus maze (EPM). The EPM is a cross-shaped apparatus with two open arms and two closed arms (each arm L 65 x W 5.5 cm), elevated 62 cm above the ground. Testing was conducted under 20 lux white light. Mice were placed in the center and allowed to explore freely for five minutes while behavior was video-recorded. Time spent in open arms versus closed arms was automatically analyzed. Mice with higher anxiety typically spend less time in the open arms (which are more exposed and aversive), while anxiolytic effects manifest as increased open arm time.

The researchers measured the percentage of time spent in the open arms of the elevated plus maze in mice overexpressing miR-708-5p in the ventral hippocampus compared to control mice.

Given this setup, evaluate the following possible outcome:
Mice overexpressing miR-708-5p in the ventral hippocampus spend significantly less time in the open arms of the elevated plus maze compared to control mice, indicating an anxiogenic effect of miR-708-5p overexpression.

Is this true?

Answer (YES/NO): NO